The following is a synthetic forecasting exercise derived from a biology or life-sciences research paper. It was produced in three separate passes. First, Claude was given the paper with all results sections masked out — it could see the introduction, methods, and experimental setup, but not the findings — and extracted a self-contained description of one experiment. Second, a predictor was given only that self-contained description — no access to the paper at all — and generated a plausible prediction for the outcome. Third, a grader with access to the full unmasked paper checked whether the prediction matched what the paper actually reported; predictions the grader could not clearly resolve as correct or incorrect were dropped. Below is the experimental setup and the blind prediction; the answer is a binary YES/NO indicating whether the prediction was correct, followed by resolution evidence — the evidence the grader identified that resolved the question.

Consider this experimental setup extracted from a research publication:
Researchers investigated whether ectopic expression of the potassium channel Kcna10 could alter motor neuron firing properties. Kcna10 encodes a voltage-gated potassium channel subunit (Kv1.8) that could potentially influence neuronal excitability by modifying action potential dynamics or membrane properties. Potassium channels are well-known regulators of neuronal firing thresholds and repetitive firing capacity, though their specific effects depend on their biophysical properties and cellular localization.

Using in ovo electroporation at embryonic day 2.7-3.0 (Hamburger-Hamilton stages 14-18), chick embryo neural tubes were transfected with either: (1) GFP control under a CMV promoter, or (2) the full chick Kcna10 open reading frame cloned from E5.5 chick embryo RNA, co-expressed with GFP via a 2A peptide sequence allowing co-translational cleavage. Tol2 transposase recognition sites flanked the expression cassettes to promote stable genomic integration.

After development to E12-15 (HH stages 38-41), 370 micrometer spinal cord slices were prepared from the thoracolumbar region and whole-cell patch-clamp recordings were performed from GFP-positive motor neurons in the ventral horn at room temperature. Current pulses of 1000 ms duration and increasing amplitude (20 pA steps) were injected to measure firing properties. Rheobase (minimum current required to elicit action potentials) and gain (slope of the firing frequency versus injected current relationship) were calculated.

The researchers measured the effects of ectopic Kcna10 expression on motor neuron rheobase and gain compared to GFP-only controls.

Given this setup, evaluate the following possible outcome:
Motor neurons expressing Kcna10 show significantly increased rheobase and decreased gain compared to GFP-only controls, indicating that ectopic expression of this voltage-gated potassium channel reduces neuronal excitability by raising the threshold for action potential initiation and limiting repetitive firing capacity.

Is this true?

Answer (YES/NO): NO